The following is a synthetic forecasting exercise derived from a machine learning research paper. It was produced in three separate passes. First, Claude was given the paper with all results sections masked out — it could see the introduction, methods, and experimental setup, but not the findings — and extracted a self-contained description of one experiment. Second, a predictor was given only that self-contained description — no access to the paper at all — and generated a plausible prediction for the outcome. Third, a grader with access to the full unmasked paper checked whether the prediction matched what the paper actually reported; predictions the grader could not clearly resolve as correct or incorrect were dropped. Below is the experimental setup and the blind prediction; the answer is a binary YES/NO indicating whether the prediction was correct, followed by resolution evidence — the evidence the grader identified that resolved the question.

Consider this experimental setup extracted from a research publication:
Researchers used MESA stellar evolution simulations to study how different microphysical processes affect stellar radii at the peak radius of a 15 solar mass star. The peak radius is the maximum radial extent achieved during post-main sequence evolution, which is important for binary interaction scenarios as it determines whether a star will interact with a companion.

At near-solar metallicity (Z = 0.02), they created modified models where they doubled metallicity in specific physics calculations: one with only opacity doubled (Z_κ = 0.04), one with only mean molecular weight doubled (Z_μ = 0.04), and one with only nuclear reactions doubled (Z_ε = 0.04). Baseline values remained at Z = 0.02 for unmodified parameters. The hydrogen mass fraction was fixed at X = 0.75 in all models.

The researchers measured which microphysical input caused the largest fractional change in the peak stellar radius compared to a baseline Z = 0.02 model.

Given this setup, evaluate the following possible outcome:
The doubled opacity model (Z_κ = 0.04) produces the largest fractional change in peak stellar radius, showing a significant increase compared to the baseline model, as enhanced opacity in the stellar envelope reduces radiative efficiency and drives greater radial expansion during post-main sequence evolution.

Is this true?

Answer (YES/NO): YES